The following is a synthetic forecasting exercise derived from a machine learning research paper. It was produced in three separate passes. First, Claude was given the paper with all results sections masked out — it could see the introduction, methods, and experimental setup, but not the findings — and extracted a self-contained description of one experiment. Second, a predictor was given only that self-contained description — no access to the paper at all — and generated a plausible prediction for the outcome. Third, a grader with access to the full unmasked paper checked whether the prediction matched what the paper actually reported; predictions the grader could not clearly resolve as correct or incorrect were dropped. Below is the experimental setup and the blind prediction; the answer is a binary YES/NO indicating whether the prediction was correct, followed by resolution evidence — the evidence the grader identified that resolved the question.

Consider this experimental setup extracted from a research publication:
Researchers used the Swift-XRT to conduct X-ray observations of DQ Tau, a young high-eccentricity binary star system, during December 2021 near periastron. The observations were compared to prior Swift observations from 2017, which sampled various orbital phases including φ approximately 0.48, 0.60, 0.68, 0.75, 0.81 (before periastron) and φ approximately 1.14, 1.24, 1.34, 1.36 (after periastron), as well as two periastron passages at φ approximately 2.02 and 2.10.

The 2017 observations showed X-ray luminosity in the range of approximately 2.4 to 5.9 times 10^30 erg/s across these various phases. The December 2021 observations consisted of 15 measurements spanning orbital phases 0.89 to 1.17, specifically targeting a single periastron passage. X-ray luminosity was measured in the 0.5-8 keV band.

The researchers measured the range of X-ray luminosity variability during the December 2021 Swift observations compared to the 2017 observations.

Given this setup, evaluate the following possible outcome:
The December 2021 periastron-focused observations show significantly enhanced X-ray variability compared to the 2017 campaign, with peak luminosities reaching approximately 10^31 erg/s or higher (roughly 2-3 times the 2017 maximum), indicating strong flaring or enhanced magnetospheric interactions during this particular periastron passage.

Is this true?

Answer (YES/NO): NO